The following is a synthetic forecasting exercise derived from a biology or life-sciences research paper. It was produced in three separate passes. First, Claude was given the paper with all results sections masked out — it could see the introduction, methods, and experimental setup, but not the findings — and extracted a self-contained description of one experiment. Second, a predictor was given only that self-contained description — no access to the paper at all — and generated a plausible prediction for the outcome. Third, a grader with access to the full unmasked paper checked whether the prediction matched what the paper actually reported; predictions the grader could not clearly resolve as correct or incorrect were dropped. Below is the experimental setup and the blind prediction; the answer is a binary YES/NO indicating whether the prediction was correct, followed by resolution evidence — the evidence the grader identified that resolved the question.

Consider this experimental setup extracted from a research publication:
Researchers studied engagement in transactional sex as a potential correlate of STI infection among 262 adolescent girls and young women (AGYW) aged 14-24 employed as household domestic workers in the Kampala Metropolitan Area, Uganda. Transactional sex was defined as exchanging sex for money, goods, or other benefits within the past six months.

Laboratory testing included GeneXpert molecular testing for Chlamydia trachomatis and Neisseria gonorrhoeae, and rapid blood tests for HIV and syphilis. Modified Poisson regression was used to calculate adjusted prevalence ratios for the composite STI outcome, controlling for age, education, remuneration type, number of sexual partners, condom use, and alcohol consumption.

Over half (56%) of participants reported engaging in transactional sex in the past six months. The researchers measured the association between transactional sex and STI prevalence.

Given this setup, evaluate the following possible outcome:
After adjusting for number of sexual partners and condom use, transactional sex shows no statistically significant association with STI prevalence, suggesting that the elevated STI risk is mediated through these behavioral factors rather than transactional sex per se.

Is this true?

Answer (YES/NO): NO